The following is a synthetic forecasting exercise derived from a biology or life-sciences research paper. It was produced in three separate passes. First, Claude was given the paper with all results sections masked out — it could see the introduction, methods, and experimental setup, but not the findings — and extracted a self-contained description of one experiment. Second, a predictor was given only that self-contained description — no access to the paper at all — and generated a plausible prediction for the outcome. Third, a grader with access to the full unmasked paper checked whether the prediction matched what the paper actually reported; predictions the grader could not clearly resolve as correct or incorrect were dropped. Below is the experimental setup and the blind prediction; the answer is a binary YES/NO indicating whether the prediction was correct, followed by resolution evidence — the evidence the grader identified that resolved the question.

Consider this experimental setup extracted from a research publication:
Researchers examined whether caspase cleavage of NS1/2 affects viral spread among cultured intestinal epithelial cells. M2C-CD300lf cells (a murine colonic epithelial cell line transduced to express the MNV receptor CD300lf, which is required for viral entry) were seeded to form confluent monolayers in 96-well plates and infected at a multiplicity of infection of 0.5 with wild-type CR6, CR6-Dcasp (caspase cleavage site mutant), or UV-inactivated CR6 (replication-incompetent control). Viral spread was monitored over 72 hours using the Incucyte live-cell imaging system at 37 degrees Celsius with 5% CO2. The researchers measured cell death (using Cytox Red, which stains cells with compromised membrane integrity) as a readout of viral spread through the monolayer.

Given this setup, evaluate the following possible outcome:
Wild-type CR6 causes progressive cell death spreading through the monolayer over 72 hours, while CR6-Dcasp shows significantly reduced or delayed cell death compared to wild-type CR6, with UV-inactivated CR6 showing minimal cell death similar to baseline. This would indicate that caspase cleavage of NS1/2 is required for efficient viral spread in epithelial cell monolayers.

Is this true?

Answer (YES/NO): YES